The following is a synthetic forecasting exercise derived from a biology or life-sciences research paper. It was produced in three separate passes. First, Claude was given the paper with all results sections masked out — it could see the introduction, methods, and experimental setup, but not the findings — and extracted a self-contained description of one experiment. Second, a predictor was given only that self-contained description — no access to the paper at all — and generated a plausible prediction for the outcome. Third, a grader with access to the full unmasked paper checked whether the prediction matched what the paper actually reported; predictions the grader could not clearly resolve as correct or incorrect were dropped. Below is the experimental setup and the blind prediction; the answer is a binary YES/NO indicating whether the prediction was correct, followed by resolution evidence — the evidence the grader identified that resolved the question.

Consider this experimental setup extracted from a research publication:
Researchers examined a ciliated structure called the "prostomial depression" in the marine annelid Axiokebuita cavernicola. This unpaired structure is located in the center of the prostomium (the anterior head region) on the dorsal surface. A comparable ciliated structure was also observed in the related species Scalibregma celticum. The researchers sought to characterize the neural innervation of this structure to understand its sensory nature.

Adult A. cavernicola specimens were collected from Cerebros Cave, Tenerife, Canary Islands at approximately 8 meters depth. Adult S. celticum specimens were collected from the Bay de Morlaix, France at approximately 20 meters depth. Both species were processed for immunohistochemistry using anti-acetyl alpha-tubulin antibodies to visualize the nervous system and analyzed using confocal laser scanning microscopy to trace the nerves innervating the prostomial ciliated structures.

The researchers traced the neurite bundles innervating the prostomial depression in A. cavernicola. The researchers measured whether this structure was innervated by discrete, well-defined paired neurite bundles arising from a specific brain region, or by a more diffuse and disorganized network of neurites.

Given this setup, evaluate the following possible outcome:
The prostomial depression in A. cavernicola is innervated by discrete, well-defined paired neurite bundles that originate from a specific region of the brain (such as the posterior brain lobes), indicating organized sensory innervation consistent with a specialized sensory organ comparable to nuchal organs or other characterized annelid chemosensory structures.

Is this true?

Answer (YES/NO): NO